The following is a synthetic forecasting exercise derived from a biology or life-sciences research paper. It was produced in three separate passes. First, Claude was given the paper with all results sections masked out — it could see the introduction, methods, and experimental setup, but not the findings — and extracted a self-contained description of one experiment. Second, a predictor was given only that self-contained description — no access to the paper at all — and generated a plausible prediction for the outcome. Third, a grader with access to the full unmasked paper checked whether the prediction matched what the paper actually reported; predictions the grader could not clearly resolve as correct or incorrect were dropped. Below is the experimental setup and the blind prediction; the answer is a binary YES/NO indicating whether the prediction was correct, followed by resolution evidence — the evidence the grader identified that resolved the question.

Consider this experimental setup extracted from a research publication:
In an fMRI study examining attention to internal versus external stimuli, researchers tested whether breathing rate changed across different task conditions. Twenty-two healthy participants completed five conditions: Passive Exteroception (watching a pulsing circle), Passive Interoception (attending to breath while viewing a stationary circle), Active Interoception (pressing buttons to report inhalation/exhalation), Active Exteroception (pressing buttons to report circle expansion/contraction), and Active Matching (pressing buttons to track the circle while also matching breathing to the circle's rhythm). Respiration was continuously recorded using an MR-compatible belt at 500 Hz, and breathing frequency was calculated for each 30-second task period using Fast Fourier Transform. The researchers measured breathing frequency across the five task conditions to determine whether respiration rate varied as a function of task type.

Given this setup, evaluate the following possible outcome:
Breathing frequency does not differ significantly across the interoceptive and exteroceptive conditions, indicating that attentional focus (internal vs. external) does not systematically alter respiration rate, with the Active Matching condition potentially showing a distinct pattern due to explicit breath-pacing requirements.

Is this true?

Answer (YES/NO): NO